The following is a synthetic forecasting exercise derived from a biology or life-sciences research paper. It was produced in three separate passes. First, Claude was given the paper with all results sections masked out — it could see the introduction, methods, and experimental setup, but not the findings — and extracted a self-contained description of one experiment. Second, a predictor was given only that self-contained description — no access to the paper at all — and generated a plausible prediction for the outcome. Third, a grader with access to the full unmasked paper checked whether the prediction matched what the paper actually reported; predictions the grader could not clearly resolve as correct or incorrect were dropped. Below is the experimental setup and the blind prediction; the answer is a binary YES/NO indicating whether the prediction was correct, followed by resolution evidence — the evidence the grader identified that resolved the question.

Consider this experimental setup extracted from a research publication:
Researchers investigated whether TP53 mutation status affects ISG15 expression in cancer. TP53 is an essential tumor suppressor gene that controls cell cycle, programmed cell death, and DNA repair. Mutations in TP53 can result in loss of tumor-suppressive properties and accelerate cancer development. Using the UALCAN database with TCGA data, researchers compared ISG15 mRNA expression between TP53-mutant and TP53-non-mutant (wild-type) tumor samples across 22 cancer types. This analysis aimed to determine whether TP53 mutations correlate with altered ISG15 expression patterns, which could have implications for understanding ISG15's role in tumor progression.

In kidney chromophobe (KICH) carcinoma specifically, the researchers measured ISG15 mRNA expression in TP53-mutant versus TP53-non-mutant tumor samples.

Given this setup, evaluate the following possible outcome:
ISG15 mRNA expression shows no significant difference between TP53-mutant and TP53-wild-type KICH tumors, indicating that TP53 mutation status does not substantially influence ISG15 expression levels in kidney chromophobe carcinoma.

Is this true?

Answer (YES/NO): NO